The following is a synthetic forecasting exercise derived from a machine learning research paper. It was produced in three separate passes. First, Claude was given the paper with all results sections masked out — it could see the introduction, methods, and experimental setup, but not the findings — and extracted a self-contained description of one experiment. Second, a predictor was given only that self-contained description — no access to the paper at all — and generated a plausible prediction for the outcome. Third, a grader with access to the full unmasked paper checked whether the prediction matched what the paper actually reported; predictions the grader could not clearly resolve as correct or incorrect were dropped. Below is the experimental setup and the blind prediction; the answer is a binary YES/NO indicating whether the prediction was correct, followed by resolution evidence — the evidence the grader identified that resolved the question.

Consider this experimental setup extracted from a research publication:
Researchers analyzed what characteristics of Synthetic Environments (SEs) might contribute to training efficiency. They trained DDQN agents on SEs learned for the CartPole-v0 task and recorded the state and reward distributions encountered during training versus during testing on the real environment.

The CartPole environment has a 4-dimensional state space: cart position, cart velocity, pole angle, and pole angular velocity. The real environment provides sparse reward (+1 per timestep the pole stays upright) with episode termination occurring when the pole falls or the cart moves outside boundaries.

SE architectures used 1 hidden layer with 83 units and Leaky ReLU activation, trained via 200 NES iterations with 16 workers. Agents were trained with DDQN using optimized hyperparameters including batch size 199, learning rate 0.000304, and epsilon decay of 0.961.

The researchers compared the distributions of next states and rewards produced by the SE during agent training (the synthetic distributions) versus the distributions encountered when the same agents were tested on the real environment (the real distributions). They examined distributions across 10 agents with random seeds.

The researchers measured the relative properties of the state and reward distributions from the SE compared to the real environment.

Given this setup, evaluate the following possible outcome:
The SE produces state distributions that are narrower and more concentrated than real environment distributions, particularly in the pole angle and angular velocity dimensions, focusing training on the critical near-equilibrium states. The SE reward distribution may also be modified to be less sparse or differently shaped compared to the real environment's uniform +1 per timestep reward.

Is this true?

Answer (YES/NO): NO